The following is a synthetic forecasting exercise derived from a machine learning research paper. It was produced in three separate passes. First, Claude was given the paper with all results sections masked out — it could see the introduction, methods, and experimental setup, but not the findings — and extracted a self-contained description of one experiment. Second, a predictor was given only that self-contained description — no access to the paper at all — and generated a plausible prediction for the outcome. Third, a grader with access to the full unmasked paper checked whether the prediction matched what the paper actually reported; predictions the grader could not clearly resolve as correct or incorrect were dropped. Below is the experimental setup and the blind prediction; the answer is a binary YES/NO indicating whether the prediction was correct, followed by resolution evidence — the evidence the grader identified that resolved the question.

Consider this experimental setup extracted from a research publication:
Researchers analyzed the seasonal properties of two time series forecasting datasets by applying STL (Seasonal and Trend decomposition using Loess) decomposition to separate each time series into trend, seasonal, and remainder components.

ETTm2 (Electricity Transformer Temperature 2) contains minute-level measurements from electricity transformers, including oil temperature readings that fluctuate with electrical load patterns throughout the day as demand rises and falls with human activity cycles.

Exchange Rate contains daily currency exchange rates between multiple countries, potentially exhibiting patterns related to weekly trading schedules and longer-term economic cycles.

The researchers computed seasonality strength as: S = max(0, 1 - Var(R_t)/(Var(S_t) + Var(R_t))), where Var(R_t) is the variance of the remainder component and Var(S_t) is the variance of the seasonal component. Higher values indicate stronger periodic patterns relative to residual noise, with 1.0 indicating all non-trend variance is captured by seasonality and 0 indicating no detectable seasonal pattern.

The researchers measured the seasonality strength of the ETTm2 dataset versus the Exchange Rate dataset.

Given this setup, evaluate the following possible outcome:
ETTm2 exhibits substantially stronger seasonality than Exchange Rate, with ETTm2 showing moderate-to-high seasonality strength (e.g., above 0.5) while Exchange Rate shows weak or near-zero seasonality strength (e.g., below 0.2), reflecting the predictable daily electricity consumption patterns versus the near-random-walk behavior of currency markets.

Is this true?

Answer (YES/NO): NO